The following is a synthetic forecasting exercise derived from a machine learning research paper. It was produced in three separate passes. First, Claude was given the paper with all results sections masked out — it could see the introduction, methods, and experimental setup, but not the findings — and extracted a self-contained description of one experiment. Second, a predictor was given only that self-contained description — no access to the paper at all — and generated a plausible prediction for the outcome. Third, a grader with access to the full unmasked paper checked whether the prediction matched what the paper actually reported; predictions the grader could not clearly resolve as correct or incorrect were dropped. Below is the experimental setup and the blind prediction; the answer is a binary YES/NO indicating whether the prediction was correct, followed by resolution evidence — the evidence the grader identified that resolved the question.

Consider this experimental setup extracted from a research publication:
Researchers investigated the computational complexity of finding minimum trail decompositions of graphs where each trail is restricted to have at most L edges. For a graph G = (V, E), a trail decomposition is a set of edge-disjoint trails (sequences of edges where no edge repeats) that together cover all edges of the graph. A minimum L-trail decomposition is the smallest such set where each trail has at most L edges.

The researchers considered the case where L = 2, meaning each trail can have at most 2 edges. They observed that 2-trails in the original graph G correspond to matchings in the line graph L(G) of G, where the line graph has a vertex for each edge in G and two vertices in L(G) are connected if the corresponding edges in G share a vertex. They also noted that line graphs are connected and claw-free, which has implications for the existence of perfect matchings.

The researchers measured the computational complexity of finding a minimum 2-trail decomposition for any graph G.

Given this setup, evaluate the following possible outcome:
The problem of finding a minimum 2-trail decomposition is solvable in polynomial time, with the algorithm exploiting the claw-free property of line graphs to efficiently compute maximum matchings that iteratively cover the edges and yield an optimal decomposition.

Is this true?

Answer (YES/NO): YES